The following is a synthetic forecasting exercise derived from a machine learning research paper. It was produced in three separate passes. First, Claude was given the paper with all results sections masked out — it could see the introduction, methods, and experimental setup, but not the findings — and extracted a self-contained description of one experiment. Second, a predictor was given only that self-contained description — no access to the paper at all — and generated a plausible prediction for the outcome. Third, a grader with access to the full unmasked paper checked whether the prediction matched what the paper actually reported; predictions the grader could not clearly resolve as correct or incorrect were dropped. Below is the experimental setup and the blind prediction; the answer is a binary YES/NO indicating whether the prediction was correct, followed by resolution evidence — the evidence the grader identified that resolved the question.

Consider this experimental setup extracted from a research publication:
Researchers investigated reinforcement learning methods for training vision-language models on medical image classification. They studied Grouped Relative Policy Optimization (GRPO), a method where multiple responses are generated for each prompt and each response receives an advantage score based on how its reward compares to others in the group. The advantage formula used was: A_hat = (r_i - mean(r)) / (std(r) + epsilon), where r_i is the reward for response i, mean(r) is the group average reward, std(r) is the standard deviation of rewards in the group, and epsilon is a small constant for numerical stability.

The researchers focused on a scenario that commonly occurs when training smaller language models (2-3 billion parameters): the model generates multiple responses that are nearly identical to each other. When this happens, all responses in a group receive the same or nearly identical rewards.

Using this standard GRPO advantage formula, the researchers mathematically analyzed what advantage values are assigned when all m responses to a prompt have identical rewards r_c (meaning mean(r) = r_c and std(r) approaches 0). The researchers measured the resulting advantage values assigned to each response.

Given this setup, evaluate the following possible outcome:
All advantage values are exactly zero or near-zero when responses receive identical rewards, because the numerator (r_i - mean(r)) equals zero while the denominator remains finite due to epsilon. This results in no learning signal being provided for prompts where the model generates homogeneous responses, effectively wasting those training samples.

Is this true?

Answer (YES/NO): YES